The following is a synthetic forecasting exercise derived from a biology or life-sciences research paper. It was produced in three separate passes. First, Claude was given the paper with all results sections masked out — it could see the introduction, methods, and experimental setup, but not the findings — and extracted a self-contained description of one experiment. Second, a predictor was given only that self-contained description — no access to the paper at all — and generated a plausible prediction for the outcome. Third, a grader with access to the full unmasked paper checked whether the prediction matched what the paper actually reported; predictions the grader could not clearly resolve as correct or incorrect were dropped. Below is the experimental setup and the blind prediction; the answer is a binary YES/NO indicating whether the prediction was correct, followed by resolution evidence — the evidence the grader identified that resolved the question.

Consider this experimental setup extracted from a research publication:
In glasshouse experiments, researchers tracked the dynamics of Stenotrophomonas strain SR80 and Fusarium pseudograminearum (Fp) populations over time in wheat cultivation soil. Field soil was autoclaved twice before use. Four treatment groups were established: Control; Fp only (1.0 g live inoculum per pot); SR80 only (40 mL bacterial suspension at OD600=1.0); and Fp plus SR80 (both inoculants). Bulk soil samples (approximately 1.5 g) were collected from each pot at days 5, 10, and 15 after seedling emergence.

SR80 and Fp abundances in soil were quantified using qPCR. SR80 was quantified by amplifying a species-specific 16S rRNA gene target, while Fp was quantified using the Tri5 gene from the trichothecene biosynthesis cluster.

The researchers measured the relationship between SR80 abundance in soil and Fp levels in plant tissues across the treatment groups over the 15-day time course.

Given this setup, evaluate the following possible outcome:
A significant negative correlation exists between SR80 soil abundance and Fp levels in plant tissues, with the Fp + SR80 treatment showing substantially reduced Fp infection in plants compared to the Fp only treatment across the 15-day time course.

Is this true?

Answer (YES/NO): NO